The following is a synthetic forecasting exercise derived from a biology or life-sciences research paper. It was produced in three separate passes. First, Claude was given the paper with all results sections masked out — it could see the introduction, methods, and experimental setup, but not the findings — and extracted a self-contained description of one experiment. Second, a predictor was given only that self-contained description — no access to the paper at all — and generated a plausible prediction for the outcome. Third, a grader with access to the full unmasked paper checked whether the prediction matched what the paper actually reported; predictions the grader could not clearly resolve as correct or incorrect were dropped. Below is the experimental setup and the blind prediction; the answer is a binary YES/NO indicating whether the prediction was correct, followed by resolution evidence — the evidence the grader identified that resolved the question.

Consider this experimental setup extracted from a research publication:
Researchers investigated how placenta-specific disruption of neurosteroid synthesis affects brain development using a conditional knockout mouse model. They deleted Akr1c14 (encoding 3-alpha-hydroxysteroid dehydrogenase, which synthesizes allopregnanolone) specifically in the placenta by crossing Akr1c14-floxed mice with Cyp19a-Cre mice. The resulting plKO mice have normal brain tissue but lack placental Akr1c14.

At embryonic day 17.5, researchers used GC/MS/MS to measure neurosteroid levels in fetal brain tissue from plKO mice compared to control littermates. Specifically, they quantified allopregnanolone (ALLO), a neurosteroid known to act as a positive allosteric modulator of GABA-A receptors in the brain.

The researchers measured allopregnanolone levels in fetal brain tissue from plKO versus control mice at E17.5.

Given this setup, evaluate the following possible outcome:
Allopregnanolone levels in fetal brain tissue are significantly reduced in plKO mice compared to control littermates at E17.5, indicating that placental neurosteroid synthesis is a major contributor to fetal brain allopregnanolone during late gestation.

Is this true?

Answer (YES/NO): YES